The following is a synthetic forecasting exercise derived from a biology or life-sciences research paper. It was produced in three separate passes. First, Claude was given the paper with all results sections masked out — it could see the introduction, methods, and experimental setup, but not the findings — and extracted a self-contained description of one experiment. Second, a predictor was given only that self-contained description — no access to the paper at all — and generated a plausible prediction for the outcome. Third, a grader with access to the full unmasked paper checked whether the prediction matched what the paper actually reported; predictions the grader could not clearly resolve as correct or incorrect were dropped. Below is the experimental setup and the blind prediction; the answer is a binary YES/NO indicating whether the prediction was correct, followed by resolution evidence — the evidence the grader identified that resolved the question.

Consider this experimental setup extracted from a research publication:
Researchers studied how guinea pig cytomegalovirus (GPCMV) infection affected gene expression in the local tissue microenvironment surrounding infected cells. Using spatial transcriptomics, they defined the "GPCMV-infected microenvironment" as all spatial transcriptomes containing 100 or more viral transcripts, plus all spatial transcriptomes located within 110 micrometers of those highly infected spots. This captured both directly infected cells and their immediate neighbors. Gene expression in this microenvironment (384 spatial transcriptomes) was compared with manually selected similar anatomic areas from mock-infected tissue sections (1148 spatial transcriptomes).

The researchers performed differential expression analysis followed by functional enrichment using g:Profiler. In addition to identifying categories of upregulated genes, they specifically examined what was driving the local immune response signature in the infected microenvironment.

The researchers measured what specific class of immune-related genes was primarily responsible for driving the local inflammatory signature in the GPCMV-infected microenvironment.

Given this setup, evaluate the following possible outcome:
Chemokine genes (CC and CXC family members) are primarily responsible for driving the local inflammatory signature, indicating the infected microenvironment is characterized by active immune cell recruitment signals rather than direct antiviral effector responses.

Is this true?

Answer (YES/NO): YES